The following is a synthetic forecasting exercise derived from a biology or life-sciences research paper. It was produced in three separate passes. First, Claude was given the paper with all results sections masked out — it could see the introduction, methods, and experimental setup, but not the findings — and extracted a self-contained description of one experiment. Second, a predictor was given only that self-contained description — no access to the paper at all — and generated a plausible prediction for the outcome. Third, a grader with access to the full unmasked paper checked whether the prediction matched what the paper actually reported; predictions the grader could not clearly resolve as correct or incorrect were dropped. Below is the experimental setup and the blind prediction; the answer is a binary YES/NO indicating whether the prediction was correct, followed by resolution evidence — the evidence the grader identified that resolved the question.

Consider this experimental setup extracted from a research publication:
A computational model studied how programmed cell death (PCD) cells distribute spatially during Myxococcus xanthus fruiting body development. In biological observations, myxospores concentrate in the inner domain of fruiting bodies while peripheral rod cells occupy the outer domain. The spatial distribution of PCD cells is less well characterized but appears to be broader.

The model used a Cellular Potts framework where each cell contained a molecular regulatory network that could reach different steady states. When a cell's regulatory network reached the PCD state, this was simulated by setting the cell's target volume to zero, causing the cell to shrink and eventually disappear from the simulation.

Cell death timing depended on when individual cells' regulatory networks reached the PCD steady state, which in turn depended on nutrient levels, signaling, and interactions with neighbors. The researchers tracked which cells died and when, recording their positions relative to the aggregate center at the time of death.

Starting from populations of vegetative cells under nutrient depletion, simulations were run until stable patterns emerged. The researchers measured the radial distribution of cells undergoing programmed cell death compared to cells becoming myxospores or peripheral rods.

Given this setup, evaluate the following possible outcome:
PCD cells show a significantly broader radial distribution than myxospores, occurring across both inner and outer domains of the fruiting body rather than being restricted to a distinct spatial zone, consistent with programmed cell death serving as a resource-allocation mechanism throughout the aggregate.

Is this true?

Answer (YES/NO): NO